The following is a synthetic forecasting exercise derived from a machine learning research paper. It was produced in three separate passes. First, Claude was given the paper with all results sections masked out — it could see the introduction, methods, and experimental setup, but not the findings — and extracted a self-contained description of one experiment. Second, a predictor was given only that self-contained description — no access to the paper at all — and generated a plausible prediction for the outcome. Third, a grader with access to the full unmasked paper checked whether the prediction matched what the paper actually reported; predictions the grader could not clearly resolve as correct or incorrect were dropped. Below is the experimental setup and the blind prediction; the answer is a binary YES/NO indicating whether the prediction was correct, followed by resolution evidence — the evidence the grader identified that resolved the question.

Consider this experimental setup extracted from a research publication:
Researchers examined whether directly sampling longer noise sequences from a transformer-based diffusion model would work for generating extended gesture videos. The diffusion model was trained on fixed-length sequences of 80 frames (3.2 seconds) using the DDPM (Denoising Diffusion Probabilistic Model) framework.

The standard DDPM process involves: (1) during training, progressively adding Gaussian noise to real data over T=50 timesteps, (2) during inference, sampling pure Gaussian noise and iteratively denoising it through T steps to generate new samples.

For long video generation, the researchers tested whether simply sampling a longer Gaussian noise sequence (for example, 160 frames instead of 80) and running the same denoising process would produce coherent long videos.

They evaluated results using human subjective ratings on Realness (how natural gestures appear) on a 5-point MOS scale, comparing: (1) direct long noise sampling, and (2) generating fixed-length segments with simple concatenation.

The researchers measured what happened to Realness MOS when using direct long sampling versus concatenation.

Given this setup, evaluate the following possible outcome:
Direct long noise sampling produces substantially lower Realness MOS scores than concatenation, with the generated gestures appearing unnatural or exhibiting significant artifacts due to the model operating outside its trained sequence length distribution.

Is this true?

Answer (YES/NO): YES